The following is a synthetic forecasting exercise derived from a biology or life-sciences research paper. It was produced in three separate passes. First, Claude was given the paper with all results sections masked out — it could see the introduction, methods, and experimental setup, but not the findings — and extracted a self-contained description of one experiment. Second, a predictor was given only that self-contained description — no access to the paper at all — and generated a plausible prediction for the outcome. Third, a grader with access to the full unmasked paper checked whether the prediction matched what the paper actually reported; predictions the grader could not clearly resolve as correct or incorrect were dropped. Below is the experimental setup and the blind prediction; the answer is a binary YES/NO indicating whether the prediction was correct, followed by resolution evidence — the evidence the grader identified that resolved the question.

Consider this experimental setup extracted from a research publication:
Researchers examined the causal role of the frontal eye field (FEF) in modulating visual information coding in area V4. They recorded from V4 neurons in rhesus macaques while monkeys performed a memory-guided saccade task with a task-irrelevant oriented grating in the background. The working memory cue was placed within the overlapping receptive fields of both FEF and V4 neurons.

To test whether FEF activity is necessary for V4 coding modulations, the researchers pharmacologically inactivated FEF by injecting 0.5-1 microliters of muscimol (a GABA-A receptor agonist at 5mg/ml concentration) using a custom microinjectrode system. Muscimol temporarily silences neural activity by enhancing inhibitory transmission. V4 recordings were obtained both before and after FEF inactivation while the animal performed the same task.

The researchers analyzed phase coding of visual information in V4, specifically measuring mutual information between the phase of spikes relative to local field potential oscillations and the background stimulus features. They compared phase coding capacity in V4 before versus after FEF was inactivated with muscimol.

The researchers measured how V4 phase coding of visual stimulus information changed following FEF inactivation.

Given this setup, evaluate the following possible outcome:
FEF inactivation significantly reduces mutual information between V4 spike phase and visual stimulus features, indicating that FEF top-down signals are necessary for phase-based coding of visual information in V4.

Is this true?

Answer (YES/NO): YES